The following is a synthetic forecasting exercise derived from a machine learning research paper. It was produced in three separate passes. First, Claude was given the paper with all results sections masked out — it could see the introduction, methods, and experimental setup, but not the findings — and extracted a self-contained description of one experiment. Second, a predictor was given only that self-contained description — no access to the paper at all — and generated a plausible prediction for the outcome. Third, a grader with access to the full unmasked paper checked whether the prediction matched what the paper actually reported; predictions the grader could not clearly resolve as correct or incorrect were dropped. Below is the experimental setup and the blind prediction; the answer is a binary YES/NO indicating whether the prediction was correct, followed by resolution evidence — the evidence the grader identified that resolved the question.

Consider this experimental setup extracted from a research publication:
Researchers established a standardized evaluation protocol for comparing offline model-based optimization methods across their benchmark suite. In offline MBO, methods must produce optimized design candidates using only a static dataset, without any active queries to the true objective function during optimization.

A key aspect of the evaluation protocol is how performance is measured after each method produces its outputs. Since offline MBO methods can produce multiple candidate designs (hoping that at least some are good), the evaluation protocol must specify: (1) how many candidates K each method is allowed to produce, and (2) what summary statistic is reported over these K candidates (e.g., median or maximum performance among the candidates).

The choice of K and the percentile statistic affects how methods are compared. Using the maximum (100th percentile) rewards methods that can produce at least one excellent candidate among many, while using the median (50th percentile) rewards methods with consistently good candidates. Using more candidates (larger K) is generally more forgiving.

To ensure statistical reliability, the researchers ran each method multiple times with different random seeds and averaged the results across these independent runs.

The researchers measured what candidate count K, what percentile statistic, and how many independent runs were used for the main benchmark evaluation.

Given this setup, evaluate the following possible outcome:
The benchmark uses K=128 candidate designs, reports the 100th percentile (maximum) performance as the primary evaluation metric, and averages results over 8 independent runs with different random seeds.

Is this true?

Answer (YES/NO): YES